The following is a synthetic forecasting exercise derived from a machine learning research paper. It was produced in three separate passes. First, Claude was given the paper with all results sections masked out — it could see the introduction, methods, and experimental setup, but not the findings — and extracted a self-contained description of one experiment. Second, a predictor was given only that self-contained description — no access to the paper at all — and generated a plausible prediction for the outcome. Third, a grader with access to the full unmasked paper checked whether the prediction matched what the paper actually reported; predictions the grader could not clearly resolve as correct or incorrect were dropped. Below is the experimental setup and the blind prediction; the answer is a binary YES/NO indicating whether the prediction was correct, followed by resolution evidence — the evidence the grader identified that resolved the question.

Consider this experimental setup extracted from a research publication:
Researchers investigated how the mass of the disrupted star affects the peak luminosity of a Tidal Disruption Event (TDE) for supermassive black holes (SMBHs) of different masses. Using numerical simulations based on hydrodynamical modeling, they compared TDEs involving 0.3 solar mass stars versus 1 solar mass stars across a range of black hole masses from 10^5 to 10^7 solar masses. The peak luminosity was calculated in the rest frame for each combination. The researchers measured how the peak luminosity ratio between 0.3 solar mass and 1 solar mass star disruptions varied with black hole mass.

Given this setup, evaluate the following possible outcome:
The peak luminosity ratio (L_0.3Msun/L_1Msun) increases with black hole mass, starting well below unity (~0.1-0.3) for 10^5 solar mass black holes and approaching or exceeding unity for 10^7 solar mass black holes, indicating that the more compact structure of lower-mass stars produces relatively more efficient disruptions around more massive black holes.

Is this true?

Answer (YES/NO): NO